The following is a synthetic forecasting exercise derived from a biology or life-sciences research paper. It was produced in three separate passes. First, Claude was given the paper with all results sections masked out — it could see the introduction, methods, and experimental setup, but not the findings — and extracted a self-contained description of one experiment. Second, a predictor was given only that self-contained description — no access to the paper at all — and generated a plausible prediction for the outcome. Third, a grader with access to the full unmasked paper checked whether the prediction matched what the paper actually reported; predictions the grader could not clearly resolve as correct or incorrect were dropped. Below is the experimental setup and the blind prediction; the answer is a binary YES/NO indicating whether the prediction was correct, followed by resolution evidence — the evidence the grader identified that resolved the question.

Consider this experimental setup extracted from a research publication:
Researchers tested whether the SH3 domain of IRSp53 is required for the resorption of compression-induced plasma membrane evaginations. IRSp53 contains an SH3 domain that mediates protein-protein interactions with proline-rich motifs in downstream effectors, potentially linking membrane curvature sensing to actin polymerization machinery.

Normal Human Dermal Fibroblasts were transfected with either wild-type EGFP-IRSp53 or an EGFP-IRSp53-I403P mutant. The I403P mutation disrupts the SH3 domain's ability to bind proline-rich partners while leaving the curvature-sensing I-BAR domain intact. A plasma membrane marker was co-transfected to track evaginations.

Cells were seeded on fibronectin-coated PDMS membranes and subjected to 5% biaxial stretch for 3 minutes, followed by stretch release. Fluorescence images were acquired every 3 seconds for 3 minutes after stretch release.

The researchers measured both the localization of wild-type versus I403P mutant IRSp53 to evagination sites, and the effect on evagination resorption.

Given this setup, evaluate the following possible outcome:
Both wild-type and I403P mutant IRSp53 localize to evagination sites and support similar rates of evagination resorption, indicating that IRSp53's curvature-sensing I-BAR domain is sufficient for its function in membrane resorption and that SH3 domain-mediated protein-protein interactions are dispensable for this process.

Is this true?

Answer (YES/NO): NO